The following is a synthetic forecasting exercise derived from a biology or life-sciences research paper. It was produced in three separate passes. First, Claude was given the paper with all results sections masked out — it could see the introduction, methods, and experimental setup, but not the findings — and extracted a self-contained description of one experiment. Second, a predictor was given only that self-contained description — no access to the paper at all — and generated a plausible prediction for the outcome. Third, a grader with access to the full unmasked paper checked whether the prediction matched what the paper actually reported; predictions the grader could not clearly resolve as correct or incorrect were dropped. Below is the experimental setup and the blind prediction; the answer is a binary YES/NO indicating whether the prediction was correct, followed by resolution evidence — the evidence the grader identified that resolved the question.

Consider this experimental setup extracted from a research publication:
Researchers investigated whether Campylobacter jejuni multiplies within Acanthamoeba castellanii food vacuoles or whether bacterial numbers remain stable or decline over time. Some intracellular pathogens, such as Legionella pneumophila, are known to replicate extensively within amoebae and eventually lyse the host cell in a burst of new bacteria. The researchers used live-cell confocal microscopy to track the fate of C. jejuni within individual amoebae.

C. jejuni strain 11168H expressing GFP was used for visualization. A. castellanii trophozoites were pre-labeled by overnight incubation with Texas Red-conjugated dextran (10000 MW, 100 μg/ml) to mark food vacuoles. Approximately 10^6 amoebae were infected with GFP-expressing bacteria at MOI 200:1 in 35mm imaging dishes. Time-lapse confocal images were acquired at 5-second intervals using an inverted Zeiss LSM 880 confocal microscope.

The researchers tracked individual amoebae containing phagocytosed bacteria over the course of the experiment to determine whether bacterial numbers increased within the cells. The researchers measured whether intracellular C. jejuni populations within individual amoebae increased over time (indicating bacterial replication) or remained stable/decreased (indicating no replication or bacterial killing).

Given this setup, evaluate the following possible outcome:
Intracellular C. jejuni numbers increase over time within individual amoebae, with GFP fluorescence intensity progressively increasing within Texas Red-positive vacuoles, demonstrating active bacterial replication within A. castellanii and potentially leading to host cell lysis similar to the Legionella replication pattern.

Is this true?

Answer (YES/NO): NO